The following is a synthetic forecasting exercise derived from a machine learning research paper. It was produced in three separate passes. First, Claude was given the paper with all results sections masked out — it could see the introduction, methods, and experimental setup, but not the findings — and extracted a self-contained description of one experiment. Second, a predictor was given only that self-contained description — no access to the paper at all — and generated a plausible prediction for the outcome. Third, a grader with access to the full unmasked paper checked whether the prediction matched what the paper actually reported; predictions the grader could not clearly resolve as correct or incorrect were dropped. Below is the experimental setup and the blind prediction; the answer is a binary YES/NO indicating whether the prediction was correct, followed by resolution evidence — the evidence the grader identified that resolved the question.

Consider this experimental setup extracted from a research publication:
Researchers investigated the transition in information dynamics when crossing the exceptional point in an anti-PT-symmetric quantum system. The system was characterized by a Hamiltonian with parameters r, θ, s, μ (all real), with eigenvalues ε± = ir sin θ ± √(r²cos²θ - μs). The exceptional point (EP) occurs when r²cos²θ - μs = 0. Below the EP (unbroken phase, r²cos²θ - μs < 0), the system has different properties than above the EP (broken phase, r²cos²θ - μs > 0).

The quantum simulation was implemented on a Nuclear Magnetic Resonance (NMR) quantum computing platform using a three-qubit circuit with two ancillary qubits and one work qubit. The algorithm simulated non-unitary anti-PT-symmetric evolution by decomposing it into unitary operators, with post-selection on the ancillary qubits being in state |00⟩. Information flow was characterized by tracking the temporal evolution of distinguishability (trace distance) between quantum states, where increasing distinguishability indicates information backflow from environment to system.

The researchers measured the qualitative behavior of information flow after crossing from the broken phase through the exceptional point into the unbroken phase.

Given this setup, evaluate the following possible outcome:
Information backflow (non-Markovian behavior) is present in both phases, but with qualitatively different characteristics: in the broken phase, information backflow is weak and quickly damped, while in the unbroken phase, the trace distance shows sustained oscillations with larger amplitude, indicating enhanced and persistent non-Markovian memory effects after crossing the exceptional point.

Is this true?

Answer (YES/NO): NO